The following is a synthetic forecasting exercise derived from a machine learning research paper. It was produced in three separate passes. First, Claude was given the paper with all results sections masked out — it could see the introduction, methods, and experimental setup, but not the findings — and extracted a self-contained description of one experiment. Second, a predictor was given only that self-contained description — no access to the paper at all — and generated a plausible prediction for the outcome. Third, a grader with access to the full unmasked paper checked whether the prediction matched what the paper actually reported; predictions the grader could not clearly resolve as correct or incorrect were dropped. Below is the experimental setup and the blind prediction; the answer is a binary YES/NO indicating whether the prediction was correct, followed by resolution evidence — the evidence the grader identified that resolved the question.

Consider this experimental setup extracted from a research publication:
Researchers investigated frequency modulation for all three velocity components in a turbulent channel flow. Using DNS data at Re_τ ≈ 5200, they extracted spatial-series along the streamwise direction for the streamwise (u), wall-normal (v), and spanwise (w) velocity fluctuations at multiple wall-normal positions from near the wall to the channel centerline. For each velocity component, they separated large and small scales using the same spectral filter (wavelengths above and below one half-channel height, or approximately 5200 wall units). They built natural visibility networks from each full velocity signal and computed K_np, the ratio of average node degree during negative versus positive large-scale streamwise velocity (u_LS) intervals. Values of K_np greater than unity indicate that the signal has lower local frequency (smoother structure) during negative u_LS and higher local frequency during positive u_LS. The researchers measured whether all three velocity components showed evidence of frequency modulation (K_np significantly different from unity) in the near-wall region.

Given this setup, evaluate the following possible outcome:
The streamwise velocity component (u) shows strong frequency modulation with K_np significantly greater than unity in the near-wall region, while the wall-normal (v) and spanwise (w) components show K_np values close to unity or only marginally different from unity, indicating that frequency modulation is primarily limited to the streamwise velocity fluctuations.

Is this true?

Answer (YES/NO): NO